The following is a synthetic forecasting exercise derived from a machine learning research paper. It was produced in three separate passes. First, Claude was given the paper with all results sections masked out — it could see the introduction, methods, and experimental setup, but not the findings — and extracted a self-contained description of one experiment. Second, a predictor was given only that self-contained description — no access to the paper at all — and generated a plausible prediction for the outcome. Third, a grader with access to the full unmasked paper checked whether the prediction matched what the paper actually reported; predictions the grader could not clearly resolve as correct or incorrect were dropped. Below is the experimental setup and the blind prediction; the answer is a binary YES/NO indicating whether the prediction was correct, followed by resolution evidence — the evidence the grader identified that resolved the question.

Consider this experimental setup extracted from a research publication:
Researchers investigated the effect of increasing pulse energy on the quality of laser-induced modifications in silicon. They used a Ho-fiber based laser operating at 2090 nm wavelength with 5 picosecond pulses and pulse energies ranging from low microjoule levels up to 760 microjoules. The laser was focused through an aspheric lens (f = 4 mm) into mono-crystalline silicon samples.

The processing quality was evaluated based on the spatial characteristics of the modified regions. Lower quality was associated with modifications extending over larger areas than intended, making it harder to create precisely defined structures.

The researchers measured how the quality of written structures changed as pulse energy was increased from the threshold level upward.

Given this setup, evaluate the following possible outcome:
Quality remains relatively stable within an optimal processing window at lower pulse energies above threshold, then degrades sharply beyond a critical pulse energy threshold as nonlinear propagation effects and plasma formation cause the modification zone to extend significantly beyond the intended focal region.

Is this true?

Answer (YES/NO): NO